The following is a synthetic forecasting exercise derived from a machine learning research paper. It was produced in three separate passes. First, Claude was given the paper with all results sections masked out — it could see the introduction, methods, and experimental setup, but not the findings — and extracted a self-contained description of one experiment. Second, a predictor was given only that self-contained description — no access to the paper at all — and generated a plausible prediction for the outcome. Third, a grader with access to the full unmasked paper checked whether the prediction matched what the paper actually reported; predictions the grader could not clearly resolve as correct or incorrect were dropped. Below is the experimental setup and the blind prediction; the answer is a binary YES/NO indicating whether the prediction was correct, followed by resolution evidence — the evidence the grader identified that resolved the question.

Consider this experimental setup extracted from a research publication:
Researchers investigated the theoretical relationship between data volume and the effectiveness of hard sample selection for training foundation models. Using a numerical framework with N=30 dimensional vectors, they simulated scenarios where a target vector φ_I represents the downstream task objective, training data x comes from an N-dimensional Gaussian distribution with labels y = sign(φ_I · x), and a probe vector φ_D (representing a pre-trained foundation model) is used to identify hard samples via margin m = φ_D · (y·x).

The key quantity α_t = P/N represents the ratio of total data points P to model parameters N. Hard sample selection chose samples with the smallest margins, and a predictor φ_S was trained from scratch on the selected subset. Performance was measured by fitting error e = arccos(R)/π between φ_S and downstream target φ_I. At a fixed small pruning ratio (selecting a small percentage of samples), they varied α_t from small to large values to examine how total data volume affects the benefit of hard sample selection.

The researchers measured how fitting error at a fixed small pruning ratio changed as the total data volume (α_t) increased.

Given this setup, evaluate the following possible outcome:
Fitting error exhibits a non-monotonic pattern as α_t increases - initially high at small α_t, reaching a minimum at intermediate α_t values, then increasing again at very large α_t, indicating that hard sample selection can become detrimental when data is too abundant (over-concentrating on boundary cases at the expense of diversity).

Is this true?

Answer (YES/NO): NO